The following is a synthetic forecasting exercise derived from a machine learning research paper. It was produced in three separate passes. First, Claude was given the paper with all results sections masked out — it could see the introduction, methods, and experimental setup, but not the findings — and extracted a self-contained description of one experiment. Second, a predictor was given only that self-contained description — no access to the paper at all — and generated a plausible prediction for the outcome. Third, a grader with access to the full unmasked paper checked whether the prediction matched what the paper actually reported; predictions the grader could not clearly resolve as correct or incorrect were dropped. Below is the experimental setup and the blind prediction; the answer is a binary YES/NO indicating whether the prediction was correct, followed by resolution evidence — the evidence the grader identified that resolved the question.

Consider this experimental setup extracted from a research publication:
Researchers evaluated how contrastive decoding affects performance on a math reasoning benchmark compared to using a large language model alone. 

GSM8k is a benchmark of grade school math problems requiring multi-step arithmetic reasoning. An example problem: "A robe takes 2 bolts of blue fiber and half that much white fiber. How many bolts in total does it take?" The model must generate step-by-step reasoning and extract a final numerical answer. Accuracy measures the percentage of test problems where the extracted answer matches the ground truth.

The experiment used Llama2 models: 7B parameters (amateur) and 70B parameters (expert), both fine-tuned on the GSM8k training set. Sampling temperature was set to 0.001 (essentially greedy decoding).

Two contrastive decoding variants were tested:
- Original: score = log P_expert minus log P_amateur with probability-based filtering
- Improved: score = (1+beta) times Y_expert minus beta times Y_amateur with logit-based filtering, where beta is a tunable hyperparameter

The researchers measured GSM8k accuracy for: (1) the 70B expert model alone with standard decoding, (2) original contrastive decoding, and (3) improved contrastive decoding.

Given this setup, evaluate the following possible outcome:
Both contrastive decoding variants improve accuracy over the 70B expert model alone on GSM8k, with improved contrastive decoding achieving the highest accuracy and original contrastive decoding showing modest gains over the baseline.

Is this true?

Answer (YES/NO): YES